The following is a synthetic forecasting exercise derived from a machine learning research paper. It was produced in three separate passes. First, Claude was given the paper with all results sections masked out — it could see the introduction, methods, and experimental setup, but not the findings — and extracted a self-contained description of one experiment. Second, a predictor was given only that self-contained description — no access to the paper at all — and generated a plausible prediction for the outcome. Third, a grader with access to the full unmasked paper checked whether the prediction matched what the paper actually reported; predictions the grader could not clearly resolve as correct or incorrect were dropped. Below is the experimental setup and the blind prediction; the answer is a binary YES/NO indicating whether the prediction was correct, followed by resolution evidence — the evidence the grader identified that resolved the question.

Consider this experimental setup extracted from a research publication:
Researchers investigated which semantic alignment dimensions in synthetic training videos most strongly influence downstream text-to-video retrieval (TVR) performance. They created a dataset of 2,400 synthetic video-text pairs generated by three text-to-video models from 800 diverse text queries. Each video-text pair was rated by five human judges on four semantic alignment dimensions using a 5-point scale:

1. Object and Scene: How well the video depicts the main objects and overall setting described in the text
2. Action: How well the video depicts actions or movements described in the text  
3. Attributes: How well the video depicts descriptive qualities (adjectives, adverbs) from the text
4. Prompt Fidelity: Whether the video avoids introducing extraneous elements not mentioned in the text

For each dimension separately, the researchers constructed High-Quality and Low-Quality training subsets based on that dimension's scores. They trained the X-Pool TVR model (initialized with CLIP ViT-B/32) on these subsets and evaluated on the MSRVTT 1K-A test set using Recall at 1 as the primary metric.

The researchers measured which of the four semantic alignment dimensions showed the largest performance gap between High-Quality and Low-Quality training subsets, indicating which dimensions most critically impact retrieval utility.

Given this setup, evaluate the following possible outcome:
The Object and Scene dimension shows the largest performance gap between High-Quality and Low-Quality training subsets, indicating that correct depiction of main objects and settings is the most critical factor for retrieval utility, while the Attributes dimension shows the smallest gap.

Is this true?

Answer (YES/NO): NO